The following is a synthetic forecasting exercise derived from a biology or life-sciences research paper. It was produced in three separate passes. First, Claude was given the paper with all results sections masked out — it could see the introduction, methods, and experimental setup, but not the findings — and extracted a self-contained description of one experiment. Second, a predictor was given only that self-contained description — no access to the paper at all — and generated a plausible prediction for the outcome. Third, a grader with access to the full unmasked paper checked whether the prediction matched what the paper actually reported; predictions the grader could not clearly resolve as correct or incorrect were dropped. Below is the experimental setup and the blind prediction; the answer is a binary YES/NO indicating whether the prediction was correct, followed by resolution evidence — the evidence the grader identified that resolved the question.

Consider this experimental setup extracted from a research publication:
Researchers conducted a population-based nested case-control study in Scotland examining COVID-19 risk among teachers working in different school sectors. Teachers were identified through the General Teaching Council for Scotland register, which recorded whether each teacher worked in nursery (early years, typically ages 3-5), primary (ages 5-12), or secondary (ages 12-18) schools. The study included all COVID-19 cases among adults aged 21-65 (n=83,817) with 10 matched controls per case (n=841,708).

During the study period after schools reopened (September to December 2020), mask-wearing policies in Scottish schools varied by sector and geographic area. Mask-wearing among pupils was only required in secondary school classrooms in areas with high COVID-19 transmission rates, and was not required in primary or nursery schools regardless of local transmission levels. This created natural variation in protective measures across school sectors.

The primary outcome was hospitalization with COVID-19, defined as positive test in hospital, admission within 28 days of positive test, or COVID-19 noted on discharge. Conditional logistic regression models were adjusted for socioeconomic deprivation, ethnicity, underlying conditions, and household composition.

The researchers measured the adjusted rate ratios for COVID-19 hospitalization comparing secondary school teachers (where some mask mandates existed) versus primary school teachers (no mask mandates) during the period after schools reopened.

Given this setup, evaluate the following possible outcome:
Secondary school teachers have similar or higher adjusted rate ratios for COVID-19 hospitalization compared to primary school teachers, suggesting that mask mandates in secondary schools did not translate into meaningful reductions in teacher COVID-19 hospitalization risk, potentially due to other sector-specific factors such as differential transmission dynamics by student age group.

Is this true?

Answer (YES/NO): YES